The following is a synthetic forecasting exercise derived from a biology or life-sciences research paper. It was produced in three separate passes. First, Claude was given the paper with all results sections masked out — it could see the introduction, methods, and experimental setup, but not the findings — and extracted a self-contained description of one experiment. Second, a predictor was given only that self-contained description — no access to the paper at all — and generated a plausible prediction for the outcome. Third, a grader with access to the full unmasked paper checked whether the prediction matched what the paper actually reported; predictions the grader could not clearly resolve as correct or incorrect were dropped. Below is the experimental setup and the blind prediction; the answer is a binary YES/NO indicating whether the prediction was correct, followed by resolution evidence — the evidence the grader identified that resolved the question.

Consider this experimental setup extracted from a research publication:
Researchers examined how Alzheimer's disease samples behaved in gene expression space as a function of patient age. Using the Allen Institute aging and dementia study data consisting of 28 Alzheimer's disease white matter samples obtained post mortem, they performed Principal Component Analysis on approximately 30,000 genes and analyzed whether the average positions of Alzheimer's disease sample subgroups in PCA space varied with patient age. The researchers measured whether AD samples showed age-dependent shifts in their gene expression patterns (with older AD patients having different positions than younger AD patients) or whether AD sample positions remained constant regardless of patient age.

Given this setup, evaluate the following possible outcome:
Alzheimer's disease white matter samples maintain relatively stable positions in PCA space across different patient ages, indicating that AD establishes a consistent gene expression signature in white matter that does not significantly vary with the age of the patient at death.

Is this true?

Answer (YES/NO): YES